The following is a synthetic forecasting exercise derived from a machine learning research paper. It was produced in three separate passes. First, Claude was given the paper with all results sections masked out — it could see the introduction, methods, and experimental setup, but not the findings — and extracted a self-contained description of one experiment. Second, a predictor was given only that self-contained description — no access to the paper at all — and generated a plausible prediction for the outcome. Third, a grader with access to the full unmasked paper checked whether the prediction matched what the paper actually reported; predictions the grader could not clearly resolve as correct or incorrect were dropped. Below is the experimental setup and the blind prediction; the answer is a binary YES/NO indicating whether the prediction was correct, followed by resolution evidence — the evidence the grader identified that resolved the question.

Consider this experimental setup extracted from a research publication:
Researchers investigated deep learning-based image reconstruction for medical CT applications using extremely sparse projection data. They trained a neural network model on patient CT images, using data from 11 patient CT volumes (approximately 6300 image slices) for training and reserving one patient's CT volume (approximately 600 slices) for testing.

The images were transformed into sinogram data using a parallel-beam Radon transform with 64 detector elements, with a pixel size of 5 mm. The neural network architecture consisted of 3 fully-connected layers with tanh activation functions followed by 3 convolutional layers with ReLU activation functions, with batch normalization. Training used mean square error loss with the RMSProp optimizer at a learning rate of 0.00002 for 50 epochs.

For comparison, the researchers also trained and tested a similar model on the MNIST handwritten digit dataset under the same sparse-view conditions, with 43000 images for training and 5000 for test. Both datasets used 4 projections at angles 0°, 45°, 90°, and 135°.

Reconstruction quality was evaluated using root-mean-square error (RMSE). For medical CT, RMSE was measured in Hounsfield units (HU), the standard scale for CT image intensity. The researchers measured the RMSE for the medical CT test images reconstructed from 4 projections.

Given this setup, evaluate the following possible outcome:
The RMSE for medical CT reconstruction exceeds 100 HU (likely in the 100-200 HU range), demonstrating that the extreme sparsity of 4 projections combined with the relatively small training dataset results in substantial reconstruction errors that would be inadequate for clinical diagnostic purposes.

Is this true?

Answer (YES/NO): NO